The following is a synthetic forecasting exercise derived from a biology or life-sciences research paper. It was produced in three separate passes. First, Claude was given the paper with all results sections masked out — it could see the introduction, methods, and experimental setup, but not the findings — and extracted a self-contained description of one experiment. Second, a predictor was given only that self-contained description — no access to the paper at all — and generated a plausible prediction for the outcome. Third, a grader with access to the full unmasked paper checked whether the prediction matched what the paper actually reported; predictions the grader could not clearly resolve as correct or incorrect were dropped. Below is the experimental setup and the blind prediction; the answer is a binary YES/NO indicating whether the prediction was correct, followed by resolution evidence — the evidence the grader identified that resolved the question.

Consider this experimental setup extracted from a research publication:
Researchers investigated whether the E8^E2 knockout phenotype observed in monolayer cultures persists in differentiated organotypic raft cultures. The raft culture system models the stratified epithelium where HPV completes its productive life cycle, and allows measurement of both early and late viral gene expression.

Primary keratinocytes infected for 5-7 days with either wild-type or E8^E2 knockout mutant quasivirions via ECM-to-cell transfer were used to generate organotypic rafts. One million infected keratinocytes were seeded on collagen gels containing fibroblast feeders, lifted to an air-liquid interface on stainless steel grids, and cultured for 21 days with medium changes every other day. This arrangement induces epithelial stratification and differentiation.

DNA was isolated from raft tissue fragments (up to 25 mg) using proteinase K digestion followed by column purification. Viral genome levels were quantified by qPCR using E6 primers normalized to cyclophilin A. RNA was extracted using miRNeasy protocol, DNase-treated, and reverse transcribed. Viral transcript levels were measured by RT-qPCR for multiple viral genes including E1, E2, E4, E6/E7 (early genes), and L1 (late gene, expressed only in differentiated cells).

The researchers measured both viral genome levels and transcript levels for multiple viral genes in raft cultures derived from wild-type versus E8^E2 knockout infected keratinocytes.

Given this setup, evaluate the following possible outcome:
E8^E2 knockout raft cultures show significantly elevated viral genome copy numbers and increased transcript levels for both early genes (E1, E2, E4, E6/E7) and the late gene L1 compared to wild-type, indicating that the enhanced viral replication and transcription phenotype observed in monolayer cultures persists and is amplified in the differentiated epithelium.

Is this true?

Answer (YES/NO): NO